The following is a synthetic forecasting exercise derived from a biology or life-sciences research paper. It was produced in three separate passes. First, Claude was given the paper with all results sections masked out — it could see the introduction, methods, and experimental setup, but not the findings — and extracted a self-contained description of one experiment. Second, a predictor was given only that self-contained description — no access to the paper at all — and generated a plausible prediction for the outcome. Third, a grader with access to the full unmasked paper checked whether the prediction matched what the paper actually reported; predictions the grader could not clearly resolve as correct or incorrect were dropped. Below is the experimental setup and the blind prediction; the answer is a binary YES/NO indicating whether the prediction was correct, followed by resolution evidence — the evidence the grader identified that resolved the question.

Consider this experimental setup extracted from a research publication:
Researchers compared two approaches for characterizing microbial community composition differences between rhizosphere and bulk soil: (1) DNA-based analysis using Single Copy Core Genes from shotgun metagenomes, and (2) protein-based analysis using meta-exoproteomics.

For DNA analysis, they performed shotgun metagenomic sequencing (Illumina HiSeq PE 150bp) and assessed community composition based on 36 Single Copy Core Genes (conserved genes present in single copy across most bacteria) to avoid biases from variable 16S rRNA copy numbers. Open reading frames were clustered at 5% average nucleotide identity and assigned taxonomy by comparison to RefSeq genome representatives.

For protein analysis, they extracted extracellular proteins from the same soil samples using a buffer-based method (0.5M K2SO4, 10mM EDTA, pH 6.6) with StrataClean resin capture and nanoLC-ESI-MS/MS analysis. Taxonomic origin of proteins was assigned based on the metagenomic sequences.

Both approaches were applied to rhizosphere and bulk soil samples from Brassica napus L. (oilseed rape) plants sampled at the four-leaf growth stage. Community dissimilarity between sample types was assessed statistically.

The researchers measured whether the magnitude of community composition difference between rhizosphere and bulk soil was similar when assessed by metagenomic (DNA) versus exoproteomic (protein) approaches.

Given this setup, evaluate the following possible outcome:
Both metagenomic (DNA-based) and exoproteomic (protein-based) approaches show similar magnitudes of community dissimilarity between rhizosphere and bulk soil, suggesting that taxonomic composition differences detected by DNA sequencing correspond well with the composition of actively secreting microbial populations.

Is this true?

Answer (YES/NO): NO